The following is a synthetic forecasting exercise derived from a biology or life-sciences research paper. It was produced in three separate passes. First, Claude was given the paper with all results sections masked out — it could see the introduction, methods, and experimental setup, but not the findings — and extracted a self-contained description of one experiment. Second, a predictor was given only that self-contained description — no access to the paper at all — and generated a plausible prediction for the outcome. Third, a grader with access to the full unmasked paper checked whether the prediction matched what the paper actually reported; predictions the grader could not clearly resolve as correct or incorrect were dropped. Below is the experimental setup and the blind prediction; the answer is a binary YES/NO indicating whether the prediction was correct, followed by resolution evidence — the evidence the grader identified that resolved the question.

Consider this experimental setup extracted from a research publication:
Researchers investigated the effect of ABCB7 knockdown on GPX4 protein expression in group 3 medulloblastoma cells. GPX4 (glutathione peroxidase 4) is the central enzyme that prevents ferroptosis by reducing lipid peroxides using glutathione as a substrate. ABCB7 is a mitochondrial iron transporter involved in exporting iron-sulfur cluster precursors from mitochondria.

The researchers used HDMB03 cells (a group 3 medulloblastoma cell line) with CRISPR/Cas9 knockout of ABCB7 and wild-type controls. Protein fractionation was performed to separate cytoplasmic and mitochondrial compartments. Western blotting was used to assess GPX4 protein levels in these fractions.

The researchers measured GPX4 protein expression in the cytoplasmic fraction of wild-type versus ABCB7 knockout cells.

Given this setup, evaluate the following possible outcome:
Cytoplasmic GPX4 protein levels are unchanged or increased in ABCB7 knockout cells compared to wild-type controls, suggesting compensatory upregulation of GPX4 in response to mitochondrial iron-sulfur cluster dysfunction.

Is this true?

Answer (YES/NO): NO